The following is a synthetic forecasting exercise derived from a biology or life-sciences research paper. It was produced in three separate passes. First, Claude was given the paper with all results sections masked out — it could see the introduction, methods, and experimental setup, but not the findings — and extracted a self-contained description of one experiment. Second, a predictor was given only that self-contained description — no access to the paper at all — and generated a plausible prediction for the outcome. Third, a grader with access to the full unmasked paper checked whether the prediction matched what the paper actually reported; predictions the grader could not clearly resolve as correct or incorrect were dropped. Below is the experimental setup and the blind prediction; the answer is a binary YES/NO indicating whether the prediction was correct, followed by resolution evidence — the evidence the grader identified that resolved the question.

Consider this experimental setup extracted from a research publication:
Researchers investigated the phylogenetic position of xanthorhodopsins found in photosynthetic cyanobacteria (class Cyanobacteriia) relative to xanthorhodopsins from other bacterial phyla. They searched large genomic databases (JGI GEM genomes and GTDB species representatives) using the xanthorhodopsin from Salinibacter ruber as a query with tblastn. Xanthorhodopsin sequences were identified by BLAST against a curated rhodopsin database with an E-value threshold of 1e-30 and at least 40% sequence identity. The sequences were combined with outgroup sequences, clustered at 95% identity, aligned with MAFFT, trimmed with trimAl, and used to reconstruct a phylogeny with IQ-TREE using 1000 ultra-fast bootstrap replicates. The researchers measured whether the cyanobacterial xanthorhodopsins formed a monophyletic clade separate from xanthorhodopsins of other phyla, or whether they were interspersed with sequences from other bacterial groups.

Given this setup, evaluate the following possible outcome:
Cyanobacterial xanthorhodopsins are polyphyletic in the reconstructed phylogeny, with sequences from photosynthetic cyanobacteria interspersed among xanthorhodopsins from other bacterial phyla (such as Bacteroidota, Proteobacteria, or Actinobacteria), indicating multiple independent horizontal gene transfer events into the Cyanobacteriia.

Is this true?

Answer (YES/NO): NO